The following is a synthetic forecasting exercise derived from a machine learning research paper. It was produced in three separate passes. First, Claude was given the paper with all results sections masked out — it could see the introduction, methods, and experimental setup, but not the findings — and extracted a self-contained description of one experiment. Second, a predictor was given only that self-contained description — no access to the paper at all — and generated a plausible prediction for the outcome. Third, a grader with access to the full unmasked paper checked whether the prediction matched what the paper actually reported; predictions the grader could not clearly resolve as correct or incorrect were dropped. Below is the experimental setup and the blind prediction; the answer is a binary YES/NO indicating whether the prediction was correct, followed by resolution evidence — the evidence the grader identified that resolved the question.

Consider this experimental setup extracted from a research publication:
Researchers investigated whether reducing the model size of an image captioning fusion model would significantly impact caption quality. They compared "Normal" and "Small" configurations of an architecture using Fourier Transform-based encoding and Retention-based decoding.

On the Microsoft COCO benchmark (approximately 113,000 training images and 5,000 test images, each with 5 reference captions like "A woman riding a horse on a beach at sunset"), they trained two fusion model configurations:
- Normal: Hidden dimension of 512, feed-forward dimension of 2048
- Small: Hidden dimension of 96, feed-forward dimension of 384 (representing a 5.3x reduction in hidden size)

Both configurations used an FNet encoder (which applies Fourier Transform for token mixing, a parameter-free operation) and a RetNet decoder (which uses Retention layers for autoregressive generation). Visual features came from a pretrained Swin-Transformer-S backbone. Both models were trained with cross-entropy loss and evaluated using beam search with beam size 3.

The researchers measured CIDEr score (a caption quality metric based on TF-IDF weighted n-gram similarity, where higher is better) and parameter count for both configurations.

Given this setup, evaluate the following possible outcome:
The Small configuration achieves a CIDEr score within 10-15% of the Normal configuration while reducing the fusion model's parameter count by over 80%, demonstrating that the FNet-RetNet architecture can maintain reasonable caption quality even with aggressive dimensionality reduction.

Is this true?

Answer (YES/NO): NO